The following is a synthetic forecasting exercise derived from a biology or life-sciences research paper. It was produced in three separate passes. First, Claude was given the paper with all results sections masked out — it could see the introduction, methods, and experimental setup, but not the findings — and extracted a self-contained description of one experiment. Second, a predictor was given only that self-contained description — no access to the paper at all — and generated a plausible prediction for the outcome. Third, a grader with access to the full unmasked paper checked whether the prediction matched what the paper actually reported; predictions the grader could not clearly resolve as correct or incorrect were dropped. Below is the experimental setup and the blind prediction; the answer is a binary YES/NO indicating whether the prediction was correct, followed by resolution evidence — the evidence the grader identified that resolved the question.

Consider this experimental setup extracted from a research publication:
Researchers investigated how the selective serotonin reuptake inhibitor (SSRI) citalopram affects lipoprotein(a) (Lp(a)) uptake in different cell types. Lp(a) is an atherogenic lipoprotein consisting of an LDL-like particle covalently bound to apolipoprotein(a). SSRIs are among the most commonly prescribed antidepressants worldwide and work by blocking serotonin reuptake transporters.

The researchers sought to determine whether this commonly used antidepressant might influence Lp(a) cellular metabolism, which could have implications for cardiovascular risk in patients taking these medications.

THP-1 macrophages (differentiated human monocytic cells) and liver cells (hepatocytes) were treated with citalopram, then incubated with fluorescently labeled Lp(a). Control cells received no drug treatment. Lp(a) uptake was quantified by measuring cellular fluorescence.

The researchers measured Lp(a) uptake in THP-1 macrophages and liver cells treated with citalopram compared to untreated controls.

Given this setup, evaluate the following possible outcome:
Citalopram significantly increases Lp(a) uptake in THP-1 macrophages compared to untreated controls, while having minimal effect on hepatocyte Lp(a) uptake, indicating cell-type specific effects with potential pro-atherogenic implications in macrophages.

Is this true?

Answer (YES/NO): NO